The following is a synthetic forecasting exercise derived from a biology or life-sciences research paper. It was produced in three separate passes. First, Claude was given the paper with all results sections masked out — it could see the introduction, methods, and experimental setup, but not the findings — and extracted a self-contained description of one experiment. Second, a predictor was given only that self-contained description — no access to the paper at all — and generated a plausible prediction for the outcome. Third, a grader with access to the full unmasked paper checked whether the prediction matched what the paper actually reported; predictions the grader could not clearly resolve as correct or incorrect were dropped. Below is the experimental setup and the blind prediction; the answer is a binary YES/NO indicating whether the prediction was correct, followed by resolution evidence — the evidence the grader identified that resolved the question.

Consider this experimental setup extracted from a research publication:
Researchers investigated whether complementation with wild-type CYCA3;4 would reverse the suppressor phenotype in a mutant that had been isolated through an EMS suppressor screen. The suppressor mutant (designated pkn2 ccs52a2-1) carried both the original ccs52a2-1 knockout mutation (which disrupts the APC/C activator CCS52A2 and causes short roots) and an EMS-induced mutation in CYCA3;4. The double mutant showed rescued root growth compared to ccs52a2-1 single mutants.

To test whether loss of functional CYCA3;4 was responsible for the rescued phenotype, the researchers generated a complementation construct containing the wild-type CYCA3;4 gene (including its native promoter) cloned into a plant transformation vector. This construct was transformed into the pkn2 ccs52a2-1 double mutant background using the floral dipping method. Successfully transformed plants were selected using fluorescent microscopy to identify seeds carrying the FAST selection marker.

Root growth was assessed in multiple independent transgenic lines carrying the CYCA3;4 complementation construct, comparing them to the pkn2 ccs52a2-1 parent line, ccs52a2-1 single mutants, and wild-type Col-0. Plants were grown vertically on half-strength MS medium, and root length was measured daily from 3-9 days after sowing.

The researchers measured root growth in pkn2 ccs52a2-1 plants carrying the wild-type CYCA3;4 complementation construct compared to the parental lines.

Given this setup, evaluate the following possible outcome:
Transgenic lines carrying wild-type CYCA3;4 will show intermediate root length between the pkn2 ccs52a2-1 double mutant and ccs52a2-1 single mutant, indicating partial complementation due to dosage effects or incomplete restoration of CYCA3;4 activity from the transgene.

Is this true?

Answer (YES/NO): NO